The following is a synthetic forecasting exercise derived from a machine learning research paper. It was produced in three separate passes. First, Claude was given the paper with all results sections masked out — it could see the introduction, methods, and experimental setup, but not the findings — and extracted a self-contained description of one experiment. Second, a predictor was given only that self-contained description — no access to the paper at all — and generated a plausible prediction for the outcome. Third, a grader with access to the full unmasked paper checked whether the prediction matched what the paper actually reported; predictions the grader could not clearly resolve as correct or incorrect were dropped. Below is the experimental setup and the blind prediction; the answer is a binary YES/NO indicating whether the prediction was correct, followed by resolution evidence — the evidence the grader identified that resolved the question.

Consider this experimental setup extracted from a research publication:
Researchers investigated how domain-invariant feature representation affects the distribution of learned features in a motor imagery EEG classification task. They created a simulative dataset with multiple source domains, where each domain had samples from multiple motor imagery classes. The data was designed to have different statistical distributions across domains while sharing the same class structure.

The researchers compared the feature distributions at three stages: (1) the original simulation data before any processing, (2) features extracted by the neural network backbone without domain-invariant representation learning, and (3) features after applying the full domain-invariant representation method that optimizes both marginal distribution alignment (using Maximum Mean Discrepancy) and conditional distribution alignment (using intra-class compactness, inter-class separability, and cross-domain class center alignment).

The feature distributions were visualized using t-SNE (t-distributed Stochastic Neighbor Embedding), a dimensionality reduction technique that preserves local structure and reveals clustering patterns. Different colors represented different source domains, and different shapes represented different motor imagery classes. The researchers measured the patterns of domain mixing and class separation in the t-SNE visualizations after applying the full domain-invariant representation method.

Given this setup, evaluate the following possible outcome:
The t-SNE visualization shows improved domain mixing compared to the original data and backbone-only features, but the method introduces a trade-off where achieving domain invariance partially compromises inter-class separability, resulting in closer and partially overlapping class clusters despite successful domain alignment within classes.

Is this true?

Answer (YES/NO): NO